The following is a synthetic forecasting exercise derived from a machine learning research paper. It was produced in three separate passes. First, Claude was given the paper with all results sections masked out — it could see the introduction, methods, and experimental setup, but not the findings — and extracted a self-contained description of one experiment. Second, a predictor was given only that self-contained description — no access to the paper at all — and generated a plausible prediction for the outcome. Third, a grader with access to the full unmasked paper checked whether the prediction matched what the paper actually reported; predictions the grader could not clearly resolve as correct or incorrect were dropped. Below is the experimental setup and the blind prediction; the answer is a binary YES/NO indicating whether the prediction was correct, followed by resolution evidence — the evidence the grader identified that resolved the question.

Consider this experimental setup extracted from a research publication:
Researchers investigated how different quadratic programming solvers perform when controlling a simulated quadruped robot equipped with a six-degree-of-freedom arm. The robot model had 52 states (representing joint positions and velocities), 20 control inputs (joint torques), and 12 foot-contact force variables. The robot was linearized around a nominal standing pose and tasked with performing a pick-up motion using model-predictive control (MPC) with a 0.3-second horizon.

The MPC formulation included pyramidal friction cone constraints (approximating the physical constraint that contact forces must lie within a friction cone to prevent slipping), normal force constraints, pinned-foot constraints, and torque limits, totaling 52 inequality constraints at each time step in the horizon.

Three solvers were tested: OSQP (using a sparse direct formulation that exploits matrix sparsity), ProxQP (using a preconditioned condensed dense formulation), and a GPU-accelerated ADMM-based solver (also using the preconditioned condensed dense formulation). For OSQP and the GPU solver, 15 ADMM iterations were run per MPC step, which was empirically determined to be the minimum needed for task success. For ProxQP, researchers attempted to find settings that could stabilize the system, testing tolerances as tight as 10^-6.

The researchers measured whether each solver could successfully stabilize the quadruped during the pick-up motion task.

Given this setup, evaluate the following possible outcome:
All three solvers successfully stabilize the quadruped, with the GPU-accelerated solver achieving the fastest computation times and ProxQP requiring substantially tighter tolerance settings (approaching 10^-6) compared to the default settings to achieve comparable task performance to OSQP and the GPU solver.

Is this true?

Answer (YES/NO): NO